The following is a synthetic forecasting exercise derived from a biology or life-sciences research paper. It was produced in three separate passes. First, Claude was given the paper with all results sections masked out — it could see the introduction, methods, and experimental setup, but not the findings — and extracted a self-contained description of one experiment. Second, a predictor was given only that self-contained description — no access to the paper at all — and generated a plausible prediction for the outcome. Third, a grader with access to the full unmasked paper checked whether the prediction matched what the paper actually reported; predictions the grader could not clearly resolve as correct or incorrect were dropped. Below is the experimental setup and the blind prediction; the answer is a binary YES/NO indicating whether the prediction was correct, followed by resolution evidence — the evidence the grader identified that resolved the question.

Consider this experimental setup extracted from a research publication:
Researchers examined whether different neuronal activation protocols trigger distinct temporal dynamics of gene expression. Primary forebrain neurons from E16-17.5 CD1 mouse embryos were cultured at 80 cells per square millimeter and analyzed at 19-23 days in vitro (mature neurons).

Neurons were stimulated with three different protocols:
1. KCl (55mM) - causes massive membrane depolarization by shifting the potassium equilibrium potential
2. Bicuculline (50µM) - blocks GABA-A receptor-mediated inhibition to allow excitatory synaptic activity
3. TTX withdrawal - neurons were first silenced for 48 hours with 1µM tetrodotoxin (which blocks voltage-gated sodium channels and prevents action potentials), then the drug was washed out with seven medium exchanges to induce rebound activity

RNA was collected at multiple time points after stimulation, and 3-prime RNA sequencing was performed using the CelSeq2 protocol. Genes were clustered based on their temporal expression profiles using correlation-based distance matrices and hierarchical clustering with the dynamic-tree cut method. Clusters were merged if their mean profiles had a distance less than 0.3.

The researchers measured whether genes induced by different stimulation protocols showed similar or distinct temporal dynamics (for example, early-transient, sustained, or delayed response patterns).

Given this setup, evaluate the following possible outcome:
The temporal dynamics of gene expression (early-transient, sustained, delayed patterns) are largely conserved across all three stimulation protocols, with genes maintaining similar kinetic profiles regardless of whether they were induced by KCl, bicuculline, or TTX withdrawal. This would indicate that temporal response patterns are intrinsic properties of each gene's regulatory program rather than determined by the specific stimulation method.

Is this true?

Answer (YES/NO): NO